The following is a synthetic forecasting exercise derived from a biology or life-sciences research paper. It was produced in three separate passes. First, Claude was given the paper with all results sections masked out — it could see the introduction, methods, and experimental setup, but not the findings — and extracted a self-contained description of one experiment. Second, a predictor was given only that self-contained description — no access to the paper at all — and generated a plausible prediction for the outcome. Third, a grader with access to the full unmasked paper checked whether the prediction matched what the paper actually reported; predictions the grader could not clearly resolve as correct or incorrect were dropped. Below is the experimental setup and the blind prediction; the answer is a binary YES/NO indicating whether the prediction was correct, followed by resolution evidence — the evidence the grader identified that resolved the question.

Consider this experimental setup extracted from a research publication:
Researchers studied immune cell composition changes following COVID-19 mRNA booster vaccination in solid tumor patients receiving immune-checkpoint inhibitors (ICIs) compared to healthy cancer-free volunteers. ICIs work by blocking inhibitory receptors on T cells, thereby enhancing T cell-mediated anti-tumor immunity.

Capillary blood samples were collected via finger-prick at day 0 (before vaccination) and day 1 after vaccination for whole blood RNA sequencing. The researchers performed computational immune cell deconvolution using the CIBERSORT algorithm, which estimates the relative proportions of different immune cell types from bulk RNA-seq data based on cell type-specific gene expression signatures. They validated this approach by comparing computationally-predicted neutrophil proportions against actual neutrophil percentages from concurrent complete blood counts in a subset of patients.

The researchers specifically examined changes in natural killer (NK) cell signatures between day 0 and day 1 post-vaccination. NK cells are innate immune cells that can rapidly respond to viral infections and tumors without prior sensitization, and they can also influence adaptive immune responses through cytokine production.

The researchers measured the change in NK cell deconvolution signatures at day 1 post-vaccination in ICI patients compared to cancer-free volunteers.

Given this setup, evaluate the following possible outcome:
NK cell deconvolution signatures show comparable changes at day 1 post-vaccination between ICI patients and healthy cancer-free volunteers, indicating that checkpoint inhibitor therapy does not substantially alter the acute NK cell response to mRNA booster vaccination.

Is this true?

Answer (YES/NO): NO